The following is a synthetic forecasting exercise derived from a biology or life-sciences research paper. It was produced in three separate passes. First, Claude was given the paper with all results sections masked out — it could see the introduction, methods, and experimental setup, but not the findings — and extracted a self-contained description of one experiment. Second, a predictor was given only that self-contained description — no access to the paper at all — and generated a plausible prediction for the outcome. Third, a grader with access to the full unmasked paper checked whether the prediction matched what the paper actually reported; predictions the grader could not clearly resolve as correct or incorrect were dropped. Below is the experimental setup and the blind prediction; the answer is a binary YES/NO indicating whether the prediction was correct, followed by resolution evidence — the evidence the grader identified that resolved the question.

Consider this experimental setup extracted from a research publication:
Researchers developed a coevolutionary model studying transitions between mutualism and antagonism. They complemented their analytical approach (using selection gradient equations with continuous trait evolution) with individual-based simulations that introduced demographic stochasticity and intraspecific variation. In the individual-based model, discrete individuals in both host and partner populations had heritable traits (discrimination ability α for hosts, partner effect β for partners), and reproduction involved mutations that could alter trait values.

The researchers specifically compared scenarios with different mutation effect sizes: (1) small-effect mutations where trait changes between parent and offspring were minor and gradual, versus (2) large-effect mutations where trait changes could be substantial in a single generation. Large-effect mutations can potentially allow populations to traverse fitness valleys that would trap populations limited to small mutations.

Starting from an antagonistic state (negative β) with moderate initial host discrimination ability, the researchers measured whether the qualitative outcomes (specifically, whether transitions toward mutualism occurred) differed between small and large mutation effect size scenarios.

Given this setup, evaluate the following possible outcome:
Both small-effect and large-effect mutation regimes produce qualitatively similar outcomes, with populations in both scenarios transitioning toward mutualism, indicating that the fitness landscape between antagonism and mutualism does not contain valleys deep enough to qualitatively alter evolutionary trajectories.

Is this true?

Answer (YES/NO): NO